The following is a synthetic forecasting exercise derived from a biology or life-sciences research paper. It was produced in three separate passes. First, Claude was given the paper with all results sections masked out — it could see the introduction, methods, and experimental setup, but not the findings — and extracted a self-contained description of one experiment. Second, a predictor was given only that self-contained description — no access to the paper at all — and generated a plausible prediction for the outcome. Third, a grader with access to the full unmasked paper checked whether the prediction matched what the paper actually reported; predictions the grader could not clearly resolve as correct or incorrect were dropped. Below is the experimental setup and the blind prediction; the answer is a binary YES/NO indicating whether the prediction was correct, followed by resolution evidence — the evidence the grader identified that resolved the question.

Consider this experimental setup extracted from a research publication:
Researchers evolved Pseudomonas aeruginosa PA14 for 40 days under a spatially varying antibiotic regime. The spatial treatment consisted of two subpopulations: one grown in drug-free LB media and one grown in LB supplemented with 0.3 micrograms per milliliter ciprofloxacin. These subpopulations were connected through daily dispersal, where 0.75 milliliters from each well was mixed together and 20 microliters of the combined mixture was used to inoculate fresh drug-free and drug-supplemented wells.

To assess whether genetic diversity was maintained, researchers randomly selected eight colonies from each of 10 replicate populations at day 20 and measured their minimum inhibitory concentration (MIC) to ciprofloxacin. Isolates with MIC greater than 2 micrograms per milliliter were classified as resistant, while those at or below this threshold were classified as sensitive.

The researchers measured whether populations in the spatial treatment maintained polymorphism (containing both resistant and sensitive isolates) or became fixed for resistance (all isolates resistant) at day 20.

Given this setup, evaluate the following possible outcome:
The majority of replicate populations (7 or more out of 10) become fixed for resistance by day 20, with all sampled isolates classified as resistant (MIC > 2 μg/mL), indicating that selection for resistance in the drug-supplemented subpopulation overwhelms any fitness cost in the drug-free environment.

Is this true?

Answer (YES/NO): NO